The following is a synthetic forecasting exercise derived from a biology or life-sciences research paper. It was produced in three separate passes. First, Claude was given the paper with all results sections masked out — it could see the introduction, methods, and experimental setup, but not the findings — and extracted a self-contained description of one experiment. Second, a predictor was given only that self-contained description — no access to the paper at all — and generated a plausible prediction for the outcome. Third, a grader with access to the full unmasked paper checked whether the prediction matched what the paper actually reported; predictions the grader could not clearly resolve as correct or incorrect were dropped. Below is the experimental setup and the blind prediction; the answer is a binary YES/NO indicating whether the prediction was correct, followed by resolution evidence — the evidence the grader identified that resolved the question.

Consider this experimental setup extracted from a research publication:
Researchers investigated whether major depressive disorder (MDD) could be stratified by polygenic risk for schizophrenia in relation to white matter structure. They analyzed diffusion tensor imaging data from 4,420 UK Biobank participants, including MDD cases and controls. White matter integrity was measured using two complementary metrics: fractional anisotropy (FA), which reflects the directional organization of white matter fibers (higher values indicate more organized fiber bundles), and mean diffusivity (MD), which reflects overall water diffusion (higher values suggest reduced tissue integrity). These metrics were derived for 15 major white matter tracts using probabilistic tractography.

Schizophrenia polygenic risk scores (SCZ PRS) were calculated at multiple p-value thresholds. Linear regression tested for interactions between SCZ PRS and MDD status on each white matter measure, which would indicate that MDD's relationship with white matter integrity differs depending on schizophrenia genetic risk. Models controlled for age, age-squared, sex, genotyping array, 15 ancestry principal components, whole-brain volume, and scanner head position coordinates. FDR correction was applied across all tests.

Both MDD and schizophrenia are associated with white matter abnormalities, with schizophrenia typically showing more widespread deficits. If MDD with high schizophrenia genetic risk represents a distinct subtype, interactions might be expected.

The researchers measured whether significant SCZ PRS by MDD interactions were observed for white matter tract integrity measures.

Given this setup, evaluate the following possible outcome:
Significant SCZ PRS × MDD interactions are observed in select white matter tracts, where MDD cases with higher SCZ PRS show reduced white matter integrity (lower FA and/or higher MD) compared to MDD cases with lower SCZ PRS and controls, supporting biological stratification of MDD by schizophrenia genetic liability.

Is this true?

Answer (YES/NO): NO